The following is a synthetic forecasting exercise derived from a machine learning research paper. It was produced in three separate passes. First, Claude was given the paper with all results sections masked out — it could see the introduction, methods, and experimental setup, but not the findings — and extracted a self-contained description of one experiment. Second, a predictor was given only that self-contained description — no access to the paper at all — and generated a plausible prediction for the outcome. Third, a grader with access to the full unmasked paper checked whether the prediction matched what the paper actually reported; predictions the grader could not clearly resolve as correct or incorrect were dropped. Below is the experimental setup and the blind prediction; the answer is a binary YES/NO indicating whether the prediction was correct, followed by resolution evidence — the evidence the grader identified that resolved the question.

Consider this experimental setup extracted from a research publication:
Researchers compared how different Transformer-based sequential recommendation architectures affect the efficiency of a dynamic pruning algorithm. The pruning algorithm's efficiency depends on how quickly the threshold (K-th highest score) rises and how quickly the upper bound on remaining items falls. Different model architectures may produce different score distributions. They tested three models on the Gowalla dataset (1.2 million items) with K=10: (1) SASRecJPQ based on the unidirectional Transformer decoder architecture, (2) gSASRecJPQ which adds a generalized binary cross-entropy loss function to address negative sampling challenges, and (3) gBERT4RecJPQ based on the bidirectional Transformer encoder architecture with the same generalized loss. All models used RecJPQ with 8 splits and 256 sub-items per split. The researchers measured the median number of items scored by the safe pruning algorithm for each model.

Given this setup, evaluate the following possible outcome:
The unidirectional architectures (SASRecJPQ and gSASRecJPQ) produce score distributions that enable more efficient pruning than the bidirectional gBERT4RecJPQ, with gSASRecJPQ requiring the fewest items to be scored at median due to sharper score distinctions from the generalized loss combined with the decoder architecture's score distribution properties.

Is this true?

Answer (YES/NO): NO